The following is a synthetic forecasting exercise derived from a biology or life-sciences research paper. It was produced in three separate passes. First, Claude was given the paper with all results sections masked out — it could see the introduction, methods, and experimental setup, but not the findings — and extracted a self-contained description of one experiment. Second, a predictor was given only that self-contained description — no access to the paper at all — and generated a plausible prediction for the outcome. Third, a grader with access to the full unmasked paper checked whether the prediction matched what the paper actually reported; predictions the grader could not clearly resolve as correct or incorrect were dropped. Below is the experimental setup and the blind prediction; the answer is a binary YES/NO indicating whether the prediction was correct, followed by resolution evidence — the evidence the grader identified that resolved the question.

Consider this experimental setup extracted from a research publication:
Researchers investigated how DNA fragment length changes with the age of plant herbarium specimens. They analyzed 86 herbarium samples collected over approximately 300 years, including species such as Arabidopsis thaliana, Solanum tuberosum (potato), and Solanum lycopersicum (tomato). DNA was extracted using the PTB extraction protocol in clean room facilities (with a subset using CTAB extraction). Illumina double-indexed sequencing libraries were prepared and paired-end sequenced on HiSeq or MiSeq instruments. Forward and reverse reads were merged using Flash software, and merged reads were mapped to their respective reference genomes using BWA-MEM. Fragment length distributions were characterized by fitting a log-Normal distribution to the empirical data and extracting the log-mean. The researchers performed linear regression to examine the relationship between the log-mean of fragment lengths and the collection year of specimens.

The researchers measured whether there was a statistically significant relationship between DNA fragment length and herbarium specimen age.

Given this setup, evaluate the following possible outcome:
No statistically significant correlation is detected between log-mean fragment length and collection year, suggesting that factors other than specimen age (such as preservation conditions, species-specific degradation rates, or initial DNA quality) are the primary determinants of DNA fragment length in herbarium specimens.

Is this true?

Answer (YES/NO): NO